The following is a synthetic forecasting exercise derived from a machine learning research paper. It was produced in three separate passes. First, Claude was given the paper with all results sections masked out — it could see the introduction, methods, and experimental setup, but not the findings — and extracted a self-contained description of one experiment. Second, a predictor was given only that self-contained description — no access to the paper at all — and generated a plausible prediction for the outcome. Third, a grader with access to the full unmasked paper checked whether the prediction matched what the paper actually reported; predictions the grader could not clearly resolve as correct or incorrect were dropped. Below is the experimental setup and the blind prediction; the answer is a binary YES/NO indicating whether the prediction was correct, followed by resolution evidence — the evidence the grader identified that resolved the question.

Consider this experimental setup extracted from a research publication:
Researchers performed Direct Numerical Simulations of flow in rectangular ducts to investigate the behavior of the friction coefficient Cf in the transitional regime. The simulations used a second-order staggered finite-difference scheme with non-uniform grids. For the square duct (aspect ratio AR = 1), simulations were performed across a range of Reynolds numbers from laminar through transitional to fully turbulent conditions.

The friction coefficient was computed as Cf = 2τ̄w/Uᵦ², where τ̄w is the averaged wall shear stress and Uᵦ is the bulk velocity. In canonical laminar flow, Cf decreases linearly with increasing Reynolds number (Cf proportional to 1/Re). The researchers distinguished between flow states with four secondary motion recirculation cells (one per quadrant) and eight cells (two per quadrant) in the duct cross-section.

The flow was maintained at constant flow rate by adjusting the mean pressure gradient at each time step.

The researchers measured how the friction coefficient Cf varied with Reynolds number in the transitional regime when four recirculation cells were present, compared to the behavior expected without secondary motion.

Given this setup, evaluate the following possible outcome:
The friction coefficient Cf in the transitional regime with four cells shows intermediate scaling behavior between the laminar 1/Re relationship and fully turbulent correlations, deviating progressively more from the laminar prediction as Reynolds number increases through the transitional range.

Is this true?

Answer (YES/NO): NO